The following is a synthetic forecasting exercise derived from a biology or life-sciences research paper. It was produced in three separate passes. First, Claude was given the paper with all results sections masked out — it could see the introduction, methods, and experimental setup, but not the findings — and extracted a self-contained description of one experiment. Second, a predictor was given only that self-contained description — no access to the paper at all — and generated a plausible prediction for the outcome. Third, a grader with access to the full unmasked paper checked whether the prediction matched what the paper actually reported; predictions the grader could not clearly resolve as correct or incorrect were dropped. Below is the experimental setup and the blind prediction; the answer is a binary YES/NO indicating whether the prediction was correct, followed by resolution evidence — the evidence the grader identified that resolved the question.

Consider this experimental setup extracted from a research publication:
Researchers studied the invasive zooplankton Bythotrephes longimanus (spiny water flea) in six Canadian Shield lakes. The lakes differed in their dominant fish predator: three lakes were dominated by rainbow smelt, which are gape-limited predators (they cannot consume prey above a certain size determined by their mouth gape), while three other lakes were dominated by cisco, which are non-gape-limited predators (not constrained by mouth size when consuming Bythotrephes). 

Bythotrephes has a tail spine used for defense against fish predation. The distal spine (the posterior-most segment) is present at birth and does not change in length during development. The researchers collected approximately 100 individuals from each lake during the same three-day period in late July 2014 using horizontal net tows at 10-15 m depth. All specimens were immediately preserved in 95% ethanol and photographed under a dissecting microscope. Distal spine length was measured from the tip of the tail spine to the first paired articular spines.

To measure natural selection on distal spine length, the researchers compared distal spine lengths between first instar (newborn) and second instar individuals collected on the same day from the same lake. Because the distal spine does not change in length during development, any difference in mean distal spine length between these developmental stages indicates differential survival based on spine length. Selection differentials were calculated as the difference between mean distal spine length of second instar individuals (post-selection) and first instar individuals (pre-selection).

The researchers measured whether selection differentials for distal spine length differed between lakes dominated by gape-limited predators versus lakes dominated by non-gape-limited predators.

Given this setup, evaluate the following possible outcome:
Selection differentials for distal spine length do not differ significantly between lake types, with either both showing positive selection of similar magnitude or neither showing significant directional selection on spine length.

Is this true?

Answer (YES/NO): YES